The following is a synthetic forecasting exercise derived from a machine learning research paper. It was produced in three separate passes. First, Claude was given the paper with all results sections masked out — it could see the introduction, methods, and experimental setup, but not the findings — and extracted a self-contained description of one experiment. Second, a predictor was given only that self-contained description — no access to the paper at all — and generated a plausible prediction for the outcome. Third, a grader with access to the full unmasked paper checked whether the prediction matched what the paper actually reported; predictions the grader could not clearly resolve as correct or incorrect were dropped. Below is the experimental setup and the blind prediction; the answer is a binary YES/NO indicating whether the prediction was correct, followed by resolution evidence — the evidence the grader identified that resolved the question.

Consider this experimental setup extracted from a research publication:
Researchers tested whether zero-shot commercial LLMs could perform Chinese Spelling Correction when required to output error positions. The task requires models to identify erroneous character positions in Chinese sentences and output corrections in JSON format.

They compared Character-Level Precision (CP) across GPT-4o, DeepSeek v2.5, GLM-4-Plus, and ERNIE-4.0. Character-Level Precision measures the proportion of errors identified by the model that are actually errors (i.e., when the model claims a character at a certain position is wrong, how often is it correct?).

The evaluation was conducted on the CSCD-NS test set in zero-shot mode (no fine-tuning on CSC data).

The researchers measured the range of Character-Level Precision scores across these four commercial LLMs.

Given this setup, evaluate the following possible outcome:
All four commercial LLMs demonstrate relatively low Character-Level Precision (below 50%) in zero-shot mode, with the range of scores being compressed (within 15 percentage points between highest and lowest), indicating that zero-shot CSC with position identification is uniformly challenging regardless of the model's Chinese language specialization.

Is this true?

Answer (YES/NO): YES